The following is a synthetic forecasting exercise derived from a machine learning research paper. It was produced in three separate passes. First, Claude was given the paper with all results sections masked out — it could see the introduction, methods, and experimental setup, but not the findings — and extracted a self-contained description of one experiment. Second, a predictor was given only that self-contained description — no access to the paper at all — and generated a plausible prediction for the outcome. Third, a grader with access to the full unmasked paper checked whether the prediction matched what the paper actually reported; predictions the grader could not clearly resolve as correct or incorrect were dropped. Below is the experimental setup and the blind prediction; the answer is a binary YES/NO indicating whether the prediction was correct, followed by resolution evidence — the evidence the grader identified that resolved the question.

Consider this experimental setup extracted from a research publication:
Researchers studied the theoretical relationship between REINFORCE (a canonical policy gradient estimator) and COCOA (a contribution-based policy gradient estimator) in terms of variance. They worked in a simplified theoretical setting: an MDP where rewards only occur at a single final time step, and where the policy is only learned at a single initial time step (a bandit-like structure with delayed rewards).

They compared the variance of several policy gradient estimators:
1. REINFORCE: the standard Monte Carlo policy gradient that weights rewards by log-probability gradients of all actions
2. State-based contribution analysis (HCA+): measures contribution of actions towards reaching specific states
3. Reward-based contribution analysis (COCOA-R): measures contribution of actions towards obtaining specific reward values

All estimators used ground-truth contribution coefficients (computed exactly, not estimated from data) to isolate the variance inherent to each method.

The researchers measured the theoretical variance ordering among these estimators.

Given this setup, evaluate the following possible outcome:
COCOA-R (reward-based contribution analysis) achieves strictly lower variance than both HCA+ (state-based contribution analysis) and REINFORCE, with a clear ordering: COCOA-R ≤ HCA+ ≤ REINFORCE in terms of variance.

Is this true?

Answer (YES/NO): NO